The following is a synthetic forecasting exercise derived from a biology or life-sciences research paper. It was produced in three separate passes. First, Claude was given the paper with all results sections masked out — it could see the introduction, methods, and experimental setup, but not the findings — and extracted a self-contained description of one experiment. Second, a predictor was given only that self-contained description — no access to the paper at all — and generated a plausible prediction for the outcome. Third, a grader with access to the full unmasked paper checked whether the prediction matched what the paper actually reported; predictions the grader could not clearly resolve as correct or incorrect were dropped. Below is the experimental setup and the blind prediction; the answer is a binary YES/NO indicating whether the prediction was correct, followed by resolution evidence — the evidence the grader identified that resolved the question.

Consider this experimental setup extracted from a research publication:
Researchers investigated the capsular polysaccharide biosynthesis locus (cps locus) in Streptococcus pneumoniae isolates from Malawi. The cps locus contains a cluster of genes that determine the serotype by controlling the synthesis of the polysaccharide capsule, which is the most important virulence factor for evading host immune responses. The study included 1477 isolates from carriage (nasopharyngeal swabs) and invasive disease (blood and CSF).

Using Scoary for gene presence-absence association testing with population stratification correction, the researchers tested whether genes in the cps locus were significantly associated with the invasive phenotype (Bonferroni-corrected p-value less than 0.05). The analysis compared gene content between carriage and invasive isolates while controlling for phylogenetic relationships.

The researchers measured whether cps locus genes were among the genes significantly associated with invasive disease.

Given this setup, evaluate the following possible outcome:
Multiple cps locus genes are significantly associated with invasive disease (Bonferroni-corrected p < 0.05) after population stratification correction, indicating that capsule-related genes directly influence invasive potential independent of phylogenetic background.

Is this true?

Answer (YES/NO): YES